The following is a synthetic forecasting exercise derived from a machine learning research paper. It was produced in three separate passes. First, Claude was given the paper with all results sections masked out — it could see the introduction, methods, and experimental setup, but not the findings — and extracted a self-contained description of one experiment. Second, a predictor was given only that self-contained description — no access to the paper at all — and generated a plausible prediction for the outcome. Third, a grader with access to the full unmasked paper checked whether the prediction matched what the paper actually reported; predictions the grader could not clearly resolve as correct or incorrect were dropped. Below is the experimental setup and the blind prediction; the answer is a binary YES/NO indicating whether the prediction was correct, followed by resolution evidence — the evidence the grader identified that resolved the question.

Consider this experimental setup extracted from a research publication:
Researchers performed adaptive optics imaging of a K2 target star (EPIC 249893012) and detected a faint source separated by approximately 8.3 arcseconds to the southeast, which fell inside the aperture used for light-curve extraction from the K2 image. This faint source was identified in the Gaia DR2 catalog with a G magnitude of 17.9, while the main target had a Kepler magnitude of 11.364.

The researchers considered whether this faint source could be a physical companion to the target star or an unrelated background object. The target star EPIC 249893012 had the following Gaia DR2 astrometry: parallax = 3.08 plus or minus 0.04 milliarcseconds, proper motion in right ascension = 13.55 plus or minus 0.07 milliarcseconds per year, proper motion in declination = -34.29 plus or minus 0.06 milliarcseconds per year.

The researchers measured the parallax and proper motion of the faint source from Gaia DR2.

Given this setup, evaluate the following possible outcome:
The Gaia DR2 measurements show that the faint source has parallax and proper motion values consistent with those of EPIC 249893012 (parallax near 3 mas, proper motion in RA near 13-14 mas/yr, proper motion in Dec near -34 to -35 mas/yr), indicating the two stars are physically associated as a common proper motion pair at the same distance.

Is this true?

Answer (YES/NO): NO